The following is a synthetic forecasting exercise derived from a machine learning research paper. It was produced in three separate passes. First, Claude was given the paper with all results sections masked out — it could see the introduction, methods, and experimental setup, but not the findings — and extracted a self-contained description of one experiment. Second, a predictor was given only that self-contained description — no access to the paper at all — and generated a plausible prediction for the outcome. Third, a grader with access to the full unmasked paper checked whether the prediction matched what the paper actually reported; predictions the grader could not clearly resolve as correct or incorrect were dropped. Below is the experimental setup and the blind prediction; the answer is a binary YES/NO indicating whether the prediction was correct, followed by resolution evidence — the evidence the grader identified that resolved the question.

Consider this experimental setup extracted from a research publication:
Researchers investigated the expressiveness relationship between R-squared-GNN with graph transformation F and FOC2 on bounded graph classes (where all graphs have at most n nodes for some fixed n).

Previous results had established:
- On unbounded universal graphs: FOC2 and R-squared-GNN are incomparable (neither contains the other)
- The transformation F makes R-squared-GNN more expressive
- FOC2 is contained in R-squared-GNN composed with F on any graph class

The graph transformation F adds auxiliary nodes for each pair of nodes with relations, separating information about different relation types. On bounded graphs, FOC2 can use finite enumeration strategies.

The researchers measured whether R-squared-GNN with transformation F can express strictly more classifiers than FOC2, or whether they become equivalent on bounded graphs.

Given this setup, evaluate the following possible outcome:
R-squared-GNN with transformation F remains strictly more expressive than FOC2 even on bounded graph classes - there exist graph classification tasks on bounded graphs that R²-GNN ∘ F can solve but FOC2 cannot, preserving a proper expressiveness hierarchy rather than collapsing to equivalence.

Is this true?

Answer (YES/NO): NO